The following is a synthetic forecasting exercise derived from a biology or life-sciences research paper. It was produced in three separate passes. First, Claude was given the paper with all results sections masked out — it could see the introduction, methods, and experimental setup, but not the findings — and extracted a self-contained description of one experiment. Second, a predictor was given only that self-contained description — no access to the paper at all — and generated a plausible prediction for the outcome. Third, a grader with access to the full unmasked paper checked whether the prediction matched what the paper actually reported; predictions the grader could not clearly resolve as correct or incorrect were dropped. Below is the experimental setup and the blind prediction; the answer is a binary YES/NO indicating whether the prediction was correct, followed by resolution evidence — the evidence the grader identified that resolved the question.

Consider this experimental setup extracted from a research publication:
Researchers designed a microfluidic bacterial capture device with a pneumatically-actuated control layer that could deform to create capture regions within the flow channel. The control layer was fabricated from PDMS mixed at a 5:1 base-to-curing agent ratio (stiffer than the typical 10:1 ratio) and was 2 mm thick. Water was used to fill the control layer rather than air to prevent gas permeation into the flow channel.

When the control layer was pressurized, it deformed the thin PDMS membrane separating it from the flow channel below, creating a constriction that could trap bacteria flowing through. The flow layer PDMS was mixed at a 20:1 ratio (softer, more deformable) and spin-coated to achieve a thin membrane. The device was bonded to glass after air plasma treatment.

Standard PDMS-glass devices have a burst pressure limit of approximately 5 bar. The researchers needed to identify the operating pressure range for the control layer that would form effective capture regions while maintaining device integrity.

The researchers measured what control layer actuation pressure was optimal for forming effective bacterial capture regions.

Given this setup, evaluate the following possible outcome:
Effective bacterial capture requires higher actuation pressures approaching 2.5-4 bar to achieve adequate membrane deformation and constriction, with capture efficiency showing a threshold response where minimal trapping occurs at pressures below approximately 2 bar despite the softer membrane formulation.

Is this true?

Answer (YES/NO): NO